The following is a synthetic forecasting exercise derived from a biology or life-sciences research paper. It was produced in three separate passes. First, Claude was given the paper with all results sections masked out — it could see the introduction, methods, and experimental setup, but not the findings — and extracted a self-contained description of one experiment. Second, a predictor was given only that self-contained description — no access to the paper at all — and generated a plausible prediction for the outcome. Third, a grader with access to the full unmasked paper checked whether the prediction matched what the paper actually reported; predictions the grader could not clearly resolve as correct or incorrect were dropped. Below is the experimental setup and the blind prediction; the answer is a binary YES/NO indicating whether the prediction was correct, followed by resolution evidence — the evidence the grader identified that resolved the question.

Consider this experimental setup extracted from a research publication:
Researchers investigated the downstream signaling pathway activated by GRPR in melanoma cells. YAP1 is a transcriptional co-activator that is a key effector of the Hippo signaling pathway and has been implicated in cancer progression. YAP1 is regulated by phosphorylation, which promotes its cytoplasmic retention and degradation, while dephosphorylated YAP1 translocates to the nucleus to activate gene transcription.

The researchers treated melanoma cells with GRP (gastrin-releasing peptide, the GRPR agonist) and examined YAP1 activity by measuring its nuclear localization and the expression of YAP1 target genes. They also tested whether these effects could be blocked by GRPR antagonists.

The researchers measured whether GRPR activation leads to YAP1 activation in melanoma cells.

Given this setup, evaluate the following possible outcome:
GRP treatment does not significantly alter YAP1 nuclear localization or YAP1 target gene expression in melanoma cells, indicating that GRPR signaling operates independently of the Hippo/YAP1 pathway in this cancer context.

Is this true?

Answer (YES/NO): NO